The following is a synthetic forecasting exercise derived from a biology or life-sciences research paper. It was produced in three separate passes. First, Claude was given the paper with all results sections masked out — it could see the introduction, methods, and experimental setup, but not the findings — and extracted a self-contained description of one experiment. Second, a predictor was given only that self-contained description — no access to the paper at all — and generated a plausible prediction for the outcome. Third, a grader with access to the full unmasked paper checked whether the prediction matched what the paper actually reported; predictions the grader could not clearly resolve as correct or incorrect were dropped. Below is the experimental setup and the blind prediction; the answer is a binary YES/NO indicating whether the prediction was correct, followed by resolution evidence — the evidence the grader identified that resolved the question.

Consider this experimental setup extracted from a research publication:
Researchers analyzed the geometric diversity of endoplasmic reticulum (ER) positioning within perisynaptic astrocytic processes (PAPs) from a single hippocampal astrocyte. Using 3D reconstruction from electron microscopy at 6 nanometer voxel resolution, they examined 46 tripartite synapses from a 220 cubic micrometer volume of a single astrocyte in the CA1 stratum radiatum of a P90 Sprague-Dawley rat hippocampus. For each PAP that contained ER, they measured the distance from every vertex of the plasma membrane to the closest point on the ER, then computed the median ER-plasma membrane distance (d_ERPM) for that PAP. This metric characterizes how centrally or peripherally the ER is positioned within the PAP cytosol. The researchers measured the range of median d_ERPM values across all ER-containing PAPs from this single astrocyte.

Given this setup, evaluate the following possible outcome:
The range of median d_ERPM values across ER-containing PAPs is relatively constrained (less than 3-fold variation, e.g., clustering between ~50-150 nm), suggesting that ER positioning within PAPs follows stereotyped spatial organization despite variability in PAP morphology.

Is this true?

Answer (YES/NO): NO